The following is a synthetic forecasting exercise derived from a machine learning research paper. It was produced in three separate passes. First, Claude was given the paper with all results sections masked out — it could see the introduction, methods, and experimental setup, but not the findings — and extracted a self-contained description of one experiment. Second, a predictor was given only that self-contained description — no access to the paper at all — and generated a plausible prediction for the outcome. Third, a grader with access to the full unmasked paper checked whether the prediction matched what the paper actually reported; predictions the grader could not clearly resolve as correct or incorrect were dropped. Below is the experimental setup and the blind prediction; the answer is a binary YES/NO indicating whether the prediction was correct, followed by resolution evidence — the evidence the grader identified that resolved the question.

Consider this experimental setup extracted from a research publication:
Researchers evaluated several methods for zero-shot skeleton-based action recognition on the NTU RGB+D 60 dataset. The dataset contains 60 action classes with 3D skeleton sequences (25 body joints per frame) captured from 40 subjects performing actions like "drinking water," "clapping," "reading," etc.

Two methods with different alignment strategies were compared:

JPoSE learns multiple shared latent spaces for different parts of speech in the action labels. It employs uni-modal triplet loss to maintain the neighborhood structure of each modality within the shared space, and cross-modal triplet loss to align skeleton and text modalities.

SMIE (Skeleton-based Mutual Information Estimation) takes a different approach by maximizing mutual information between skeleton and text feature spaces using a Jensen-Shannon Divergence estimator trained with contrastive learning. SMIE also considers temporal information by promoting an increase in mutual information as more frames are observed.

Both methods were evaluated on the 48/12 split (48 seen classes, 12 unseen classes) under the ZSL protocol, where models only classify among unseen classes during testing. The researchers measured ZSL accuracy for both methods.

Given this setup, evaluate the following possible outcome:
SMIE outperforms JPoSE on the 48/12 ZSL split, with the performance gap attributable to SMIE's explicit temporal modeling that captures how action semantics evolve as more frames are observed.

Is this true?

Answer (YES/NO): NO